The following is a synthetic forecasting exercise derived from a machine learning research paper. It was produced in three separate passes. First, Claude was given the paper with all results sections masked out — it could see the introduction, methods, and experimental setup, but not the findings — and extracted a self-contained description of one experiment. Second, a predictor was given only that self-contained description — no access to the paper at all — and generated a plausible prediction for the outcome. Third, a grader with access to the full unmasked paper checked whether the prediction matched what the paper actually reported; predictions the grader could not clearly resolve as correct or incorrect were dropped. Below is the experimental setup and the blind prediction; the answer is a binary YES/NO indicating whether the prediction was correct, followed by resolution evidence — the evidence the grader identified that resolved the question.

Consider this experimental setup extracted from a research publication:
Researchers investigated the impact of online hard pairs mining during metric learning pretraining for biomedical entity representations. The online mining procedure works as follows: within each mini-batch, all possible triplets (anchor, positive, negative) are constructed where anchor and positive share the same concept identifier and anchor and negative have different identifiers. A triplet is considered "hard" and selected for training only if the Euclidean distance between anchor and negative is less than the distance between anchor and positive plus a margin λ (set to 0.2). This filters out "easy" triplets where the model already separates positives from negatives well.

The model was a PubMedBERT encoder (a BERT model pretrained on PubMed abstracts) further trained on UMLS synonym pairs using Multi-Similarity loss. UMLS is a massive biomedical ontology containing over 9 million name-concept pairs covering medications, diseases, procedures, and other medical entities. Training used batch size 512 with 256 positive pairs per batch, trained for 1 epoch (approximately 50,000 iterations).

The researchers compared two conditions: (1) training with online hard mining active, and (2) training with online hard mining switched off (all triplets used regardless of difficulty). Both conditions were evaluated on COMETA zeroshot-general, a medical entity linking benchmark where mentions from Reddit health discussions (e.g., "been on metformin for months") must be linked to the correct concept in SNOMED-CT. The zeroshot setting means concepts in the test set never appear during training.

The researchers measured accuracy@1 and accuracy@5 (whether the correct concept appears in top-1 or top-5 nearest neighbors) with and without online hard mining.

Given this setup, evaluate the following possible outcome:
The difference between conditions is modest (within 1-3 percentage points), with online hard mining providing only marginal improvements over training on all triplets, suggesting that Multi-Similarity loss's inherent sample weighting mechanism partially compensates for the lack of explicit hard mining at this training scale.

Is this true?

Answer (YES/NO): NO